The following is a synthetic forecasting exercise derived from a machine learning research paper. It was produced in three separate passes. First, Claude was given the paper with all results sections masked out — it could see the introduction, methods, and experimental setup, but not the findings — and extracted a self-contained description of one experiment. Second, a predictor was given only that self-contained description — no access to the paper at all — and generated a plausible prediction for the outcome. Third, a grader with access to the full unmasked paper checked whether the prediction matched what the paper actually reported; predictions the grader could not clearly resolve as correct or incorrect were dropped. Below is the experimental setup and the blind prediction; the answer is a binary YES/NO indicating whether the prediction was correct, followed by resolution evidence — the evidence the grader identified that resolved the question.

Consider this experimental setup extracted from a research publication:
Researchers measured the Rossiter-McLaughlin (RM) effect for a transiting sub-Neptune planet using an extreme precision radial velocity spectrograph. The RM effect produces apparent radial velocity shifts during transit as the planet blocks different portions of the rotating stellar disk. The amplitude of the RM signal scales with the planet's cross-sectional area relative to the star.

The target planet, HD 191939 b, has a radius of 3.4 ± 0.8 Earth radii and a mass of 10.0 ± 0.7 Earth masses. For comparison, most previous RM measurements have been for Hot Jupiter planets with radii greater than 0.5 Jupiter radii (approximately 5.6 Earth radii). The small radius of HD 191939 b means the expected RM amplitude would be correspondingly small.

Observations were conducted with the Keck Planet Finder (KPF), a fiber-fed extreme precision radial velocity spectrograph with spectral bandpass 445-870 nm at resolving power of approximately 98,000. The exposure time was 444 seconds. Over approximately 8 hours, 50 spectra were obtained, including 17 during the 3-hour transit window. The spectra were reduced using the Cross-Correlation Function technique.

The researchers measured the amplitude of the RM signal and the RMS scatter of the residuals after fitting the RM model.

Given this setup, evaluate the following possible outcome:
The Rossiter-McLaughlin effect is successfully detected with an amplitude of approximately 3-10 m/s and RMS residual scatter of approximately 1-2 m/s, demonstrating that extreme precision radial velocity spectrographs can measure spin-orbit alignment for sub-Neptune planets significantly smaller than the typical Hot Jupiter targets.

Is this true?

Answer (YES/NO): NO